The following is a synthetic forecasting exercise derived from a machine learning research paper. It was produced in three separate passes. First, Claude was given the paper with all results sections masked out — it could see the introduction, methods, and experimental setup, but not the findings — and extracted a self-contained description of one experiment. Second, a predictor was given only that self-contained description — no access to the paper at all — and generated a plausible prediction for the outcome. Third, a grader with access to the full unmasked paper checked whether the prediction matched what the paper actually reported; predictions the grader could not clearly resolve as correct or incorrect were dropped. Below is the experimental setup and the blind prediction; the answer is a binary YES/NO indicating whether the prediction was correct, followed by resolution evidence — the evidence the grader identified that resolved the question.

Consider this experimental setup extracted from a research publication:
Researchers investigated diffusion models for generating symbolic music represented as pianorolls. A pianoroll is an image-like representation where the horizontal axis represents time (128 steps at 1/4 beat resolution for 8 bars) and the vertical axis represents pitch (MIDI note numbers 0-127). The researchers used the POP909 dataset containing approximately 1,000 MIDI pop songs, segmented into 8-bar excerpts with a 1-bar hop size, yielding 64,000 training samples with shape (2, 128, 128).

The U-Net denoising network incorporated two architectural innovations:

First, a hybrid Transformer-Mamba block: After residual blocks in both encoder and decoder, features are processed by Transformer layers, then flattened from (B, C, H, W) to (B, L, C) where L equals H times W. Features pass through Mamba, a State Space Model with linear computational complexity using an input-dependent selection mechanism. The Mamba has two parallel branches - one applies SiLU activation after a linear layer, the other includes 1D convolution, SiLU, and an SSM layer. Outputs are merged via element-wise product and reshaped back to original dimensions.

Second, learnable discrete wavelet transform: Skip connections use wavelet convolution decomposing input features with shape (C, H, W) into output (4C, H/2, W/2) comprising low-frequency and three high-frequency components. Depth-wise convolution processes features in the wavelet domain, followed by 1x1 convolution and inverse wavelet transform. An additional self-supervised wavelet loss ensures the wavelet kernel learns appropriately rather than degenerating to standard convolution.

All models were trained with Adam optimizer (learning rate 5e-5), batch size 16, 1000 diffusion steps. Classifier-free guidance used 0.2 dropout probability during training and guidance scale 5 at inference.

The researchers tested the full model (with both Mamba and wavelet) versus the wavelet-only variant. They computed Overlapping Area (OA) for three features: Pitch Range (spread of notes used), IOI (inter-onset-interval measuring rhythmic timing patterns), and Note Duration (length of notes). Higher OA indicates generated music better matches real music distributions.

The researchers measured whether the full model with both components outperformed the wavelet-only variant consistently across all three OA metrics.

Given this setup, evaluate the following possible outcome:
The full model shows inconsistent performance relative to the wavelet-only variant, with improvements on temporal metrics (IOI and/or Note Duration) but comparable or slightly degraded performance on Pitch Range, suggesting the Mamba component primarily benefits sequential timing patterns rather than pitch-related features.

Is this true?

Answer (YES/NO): NO